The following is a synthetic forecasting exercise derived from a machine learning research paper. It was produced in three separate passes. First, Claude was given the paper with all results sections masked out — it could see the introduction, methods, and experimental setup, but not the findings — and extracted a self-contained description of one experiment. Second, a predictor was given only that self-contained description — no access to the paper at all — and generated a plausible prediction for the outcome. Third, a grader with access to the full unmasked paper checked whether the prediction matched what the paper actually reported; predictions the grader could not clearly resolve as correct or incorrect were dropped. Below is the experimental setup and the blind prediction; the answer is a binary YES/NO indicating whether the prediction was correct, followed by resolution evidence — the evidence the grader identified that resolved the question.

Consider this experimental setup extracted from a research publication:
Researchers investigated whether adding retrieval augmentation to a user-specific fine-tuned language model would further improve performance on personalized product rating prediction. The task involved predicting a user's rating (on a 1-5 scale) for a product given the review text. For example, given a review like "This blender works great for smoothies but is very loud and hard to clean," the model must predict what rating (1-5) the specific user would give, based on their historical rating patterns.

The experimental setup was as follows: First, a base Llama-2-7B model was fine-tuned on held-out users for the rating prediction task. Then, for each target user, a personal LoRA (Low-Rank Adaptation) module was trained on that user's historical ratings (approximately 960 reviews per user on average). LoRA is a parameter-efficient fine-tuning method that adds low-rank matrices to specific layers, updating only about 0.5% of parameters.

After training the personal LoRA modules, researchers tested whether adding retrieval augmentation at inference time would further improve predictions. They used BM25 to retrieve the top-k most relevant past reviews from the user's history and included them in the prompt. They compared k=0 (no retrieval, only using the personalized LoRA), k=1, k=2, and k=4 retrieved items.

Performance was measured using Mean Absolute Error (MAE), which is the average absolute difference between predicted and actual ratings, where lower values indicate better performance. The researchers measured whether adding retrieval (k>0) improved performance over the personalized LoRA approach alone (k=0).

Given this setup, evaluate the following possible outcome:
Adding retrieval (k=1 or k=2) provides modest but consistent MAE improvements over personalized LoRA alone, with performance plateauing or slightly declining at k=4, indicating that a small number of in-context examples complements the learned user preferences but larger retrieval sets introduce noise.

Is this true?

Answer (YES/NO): NO